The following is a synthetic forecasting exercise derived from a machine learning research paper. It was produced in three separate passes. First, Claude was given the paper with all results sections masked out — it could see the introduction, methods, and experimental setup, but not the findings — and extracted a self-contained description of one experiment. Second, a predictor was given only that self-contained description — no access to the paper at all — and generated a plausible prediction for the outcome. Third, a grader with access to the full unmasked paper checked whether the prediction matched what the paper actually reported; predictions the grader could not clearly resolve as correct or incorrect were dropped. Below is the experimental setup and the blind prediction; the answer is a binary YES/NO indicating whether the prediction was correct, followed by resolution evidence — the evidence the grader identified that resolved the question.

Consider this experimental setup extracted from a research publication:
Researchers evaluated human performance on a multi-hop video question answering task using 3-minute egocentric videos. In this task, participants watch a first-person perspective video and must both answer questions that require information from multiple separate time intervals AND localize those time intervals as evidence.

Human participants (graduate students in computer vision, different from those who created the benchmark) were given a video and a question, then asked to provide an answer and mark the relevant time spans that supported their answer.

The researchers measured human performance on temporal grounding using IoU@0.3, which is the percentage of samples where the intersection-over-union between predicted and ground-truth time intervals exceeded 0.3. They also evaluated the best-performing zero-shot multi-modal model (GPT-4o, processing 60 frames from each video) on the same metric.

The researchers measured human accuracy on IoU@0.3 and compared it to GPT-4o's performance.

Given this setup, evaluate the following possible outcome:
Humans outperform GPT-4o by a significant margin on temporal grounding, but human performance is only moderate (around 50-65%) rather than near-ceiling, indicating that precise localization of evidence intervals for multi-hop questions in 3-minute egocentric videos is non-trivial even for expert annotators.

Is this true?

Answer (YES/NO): NO